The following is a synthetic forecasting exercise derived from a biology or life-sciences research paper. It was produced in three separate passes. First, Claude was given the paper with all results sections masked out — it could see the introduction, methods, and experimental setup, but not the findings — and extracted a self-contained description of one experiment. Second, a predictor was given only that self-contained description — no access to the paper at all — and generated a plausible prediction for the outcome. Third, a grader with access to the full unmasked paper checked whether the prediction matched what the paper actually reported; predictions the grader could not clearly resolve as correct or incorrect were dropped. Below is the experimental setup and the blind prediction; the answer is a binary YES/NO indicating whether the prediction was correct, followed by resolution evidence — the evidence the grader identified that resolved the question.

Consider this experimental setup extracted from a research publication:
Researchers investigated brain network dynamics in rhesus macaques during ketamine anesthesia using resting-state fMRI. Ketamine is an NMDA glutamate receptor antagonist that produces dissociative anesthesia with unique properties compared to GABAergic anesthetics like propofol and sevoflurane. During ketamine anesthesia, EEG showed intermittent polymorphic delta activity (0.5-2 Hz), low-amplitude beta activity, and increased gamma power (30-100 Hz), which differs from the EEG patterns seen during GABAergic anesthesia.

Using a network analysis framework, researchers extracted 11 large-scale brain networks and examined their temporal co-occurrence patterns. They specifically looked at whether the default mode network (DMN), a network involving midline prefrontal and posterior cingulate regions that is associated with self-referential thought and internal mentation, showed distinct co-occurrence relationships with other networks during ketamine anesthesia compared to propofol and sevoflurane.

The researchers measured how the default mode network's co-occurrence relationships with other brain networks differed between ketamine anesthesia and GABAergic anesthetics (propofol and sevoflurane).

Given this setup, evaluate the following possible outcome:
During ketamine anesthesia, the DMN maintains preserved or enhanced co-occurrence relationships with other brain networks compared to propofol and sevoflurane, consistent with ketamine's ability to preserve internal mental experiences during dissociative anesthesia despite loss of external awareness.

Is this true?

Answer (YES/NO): NO